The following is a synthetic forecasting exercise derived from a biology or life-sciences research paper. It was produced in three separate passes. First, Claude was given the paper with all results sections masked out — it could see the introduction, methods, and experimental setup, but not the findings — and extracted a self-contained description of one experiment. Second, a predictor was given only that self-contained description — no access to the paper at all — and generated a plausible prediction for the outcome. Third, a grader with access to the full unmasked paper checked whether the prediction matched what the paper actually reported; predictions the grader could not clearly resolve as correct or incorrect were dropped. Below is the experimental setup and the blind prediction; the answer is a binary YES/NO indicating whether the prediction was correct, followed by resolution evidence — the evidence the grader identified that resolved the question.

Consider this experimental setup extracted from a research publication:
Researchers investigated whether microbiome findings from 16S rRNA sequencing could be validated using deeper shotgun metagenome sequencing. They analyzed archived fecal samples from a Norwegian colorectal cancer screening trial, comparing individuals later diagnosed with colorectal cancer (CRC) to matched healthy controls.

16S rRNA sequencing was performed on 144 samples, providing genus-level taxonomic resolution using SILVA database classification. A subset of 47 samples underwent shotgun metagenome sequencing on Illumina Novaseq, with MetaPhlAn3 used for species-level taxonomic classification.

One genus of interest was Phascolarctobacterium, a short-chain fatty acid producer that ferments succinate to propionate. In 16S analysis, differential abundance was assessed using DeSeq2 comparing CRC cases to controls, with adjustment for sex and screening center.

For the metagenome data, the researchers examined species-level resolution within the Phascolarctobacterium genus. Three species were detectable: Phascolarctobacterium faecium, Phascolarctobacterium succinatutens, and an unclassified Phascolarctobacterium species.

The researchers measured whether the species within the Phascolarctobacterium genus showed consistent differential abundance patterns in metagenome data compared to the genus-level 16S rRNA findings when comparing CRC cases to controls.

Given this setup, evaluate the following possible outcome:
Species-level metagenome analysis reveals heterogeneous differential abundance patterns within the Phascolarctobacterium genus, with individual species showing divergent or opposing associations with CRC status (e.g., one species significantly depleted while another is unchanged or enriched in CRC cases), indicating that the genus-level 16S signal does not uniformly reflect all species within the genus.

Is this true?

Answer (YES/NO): NO